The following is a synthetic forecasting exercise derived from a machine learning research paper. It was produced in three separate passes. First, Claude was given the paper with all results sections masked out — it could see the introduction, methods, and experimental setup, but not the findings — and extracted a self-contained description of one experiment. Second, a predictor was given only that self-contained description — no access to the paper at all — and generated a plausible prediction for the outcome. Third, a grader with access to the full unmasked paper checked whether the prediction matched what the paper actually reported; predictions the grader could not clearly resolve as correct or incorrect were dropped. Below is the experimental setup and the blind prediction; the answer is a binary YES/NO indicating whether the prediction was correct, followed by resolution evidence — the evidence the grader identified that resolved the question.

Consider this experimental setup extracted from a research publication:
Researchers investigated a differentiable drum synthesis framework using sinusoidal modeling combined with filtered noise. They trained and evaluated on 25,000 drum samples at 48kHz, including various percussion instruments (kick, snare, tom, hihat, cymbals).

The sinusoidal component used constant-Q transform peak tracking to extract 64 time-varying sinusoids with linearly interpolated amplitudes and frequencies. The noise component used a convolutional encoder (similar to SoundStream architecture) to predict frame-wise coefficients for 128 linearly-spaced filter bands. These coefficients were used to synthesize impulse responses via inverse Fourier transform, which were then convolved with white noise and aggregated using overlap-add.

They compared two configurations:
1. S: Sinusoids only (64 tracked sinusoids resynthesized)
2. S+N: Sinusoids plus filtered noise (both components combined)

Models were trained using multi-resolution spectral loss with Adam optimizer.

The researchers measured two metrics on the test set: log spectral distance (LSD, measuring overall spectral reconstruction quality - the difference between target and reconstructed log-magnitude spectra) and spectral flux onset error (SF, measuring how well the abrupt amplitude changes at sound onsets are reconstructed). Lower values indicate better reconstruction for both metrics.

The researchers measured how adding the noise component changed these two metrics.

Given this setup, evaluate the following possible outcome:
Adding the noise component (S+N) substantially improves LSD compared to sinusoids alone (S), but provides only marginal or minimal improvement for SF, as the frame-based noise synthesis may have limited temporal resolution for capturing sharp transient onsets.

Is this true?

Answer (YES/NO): YES